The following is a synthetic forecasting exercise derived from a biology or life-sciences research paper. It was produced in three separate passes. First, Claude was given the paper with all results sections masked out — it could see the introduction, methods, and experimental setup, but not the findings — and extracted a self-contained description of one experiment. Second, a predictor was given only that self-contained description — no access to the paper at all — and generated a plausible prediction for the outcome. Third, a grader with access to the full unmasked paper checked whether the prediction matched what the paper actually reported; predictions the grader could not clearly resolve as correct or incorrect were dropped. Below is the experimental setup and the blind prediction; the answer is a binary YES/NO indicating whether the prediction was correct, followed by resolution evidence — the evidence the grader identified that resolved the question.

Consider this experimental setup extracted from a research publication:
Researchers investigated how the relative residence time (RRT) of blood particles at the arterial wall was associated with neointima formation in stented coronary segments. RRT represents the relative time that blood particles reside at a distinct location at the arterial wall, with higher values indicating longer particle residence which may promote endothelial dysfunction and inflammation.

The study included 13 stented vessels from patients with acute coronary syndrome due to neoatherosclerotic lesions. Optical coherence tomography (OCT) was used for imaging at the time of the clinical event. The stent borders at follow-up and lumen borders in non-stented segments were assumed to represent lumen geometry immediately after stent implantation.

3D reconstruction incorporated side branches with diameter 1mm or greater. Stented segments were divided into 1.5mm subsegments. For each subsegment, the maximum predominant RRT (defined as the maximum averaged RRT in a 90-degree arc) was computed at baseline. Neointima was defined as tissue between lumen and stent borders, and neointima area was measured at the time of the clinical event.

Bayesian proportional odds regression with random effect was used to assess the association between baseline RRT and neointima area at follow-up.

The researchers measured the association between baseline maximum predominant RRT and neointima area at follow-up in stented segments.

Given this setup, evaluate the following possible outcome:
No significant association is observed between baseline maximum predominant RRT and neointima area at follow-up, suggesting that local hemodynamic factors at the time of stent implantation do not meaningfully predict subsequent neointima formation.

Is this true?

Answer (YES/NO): NO